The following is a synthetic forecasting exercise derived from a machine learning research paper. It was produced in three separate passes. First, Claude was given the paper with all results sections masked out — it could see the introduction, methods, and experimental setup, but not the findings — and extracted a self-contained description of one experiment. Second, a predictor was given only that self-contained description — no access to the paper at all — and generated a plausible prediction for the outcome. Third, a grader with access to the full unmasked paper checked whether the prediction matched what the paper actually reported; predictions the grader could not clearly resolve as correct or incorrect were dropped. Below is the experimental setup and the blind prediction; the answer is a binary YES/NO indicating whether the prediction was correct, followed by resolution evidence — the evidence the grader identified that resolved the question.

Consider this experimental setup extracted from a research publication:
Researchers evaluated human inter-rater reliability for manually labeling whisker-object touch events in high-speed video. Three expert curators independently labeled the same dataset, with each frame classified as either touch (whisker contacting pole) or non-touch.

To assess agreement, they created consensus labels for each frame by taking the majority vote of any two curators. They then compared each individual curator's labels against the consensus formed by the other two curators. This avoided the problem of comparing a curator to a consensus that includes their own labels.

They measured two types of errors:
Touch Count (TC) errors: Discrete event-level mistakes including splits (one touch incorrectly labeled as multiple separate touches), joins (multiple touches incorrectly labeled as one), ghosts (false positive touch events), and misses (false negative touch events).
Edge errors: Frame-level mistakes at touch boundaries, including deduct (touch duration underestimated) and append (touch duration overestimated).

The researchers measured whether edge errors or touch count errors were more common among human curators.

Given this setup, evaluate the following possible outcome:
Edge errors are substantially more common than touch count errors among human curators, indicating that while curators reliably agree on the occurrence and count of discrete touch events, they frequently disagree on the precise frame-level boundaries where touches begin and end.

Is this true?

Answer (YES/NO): YES